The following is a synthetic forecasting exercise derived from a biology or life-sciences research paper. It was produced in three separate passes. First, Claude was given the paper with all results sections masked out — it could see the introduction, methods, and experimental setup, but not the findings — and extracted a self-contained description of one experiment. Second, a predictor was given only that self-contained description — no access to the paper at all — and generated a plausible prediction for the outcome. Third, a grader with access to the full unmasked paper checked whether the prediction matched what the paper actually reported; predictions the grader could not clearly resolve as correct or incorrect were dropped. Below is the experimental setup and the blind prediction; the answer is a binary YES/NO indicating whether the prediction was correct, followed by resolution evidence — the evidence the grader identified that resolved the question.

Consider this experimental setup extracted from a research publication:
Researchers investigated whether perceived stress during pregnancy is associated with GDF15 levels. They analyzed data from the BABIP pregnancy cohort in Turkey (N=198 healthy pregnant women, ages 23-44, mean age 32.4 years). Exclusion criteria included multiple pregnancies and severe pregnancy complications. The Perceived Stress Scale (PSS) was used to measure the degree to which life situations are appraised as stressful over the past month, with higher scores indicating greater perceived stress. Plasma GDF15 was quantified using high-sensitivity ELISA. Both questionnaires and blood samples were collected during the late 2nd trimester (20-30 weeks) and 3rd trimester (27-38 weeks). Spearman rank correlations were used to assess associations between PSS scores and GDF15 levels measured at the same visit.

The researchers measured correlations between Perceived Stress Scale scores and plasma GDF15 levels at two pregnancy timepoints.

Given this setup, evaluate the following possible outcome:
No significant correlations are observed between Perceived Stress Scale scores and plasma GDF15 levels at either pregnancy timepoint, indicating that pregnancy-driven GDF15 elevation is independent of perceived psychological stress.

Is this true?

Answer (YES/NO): YES